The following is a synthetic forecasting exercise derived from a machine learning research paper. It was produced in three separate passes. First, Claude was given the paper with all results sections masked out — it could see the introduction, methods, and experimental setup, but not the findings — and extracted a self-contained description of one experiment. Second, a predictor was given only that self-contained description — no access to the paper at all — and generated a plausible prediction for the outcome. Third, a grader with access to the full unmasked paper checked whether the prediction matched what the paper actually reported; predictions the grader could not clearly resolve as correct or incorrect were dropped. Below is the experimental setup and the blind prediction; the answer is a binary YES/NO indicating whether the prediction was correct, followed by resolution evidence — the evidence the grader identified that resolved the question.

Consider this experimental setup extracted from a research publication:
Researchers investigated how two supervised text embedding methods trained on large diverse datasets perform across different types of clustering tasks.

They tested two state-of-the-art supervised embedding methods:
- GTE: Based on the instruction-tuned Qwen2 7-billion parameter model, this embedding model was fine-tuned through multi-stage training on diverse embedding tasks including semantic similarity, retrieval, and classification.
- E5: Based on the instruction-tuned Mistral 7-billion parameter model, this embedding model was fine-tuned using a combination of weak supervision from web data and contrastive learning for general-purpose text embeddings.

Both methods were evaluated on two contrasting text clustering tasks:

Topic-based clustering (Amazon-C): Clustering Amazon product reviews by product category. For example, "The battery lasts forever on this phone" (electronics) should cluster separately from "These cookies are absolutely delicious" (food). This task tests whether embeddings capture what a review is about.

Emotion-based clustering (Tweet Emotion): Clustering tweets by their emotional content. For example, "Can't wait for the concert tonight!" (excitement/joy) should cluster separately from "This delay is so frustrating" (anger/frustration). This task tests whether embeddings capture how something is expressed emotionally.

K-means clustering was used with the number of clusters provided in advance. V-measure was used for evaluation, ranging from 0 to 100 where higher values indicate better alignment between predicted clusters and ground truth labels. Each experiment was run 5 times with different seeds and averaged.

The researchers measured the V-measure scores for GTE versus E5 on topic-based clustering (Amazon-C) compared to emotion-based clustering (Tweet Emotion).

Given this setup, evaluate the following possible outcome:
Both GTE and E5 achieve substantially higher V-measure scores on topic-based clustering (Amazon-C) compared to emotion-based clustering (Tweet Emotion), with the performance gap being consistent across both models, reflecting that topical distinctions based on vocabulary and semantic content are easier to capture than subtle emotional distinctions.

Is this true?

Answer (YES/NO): NO